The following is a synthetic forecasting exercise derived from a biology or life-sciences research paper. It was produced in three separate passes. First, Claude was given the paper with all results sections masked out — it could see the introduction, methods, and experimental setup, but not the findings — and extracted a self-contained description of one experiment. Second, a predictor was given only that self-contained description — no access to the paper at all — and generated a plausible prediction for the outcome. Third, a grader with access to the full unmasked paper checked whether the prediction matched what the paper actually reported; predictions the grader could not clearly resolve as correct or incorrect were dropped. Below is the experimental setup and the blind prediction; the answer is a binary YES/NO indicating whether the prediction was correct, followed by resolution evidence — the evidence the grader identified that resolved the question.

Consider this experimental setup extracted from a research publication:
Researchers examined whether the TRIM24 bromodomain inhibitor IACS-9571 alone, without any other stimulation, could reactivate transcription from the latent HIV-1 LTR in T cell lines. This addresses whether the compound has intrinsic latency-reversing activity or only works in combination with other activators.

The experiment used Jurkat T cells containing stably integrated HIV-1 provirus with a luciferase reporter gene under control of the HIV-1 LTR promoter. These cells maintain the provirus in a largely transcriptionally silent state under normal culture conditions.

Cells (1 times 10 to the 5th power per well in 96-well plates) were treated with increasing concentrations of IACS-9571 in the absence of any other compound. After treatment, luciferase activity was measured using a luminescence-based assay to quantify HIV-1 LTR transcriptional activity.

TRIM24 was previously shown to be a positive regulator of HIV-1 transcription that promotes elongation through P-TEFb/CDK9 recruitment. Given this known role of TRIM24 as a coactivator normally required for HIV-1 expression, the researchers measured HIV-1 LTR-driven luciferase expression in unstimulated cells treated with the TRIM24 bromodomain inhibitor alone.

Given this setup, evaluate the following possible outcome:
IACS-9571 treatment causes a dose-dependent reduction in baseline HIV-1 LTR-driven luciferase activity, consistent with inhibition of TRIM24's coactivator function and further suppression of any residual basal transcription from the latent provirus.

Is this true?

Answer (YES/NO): NO